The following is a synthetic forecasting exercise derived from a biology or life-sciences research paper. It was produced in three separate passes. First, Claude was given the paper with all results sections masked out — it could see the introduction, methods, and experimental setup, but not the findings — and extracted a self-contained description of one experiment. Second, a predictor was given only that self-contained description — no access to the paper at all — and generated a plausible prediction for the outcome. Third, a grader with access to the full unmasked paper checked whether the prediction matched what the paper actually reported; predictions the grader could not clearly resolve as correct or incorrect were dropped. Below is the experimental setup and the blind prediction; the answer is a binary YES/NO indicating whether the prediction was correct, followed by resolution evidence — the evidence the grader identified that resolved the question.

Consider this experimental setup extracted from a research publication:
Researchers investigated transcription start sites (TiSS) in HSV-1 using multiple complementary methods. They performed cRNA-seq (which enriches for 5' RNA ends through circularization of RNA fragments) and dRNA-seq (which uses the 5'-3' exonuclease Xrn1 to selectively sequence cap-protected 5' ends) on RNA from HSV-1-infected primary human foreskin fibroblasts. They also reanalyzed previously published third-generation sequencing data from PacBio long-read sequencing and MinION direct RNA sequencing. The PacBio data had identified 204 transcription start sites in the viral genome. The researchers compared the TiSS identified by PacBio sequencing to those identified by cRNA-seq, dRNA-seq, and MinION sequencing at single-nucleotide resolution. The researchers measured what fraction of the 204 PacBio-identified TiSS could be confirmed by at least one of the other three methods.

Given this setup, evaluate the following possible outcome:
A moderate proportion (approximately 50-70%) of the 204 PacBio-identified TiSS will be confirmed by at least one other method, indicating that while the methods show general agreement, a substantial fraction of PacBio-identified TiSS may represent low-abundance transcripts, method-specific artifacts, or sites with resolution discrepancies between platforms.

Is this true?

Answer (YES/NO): NO